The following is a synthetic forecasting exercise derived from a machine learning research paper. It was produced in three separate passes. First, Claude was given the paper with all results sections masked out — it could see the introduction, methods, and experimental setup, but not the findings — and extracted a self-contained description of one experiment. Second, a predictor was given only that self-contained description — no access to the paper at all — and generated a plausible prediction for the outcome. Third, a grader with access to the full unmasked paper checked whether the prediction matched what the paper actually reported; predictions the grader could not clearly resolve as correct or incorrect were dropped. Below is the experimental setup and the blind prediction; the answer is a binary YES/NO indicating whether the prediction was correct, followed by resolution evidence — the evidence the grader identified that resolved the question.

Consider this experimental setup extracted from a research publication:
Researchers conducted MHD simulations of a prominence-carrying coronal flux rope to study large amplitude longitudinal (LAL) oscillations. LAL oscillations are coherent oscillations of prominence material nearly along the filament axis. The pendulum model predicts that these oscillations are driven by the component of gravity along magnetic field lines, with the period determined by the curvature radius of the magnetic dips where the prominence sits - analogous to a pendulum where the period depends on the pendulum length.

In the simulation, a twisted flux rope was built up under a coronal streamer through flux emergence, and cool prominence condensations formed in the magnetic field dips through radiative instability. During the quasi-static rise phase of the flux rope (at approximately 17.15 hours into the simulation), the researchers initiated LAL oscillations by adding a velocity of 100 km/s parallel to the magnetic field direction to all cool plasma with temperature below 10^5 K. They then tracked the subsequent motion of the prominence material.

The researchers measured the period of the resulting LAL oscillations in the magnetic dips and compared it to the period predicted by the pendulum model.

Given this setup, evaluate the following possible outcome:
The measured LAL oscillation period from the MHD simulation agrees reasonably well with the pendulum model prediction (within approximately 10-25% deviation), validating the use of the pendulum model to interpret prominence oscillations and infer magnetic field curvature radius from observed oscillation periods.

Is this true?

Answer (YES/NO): NO